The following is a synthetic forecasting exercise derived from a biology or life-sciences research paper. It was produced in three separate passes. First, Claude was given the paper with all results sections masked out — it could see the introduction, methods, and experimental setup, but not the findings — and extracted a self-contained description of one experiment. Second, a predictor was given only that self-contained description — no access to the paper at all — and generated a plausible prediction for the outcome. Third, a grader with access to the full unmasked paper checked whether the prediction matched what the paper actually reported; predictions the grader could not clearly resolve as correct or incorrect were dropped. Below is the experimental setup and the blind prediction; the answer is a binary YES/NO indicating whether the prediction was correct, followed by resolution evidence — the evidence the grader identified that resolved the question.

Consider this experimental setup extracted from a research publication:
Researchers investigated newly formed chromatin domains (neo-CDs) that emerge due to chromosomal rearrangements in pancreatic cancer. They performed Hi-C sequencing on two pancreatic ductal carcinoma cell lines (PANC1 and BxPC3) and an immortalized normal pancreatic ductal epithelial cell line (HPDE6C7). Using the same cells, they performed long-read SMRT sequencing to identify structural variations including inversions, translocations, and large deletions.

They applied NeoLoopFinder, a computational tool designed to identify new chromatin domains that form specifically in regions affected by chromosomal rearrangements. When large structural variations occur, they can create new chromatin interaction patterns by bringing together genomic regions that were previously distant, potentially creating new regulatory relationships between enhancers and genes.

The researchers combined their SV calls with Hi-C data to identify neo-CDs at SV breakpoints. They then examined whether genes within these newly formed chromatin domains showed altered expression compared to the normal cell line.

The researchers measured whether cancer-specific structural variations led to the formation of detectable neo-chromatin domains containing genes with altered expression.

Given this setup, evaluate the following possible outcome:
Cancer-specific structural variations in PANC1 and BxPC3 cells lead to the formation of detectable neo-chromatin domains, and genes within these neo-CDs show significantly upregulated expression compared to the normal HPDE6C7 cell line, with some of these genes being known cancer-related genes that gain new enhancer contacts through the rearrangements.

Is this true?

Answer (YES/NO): NO